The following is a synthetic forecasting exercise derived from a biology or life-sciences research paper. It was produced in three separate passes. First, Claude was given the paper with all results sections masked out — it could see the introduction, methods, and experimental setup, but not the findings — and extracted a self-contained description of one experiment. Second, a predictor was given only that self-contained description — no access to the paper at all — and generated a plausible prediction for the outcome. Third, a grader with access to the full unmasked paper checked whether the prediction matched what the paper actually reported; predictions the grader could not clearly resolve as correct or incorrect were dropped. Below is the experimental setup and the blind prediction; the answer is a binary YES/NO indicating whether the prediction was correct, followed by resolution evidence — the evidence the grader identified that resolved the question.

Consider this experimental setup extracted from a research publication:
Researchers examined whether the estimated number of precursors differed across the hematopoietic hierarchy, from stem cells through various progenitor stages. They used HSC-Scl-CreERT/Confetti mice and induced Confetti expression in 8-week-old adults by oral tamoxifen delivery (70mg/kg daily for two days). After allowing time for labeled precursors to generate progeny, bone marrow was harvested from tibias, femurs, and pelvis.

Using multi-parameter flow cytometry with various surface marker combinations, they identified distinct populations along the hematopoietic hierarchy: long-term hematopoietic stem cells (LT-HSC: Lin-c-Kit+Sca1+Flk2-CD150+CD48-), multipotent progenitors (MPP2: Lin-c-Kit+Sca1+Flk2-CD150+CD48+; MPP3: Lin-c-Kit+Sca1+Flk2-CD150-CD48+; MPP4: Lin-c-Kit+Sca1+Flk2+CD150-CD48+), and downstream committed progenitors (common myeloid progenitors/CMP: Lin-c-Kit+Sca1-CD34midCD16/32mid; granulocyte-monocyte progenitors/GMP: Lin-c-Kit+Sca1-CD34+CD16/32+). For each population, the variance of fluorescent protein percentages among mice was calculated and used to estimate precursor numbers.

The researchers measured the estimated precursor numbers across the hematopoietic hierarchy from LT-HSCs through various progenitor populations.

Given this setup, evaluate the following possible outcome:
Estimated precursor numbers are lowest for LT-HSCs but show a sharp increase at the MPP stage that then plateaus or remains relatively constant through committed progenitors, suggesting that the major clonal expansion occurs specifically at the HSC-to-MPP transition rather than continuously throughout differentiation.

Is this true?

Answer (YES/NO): YES